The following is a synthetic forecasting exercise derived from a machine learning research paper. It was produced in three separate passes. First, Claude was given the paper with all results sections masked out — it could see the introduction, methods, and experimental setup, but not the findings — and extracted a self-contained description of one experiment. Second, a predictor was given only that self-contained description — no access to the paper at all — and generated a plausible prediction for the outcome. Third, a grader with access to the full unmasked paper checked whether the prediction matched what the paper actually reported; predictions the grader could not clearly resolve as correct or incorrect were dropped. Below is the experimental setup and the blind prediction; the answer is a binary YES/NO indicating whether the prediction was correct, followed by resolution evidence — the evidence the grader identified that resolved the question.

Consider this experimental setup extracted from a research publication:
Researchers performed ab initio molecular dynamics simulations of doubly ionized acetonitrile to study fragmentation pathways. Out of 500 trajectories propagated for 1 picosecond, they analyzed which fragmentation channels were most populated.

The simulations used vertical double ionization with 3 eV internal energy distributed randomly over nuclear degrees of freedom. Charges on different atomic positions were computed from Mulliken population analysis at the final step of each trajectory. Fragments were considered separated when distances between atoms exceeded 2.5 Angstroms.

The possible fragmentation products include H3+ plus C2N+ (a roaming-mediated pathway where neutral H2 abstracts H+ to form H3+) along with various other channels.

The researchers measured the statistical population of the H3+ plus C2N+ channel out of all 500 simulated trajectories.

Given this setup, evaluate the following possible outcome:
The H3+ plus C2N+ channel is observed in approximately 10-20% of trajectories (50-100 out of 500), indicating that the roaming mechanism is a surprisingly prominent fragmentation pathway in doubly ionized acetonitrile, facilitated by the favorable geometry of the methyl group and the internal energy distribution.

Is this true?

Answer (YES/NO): NO